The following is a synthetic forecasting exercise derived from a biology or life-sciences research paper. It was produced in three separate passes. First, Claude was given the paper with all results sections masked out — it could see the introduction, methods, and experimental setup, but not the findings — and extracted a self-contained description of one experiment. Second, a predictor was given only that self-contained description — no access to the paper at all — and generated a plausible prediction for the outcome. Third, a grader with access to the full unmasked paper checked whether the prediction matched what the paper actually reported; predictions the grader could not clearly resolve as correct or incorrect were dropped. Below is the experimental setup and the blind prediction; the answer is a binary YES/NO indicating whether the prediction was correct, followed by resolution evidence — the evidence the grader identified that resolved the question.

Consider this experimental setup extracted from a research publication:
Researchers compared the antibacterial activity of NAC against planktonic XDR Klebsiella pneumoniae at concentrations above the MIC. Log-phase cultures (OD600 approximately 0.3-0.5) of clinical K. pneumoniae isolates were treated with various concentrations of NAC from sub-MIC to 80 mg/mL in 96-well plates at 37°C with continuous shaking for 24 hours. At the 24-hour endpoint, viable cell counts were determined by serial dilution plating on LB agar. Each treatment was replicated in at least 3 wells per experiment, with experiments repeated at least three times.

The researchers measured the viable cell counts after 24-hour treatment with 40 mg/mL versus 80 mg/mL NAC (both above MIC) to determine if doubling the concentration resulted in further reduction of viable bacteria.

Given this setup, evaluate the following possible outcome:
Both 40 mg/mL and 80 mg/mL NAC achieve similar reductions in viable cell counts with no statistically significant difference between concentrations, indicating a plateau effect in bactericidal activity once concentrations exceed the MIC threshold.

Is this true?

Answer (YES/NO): YES